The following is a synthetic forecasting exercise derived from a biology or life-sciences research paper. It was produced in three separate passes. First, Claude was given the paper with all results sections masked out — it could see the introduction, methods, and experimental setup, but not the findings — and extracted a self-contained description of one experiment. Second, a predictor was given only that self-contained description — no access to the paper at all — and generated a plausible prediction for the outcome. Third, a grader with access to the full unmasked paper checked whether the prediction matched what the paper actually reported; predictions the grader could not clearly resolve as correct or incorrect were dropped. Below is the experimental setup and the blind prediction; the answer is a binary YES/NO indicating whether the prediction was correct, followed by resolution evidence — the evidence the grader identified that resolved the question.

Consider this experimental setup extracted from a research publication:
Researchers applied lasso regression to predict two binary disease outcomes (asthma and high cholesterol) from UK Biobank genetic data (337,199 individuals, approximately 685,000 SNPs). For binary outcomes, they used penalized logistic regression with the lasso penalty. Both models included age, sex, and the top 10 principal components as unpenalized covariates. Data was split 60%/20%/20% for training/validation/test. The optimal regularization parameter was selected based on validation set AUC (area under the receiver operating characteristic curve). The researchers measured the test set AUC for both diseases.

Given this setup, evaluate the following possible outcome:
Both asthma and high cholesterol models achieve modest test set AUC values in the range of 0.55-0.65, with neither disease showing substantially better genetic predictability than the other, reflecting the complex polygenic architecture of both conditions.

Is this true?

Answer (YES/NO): NO